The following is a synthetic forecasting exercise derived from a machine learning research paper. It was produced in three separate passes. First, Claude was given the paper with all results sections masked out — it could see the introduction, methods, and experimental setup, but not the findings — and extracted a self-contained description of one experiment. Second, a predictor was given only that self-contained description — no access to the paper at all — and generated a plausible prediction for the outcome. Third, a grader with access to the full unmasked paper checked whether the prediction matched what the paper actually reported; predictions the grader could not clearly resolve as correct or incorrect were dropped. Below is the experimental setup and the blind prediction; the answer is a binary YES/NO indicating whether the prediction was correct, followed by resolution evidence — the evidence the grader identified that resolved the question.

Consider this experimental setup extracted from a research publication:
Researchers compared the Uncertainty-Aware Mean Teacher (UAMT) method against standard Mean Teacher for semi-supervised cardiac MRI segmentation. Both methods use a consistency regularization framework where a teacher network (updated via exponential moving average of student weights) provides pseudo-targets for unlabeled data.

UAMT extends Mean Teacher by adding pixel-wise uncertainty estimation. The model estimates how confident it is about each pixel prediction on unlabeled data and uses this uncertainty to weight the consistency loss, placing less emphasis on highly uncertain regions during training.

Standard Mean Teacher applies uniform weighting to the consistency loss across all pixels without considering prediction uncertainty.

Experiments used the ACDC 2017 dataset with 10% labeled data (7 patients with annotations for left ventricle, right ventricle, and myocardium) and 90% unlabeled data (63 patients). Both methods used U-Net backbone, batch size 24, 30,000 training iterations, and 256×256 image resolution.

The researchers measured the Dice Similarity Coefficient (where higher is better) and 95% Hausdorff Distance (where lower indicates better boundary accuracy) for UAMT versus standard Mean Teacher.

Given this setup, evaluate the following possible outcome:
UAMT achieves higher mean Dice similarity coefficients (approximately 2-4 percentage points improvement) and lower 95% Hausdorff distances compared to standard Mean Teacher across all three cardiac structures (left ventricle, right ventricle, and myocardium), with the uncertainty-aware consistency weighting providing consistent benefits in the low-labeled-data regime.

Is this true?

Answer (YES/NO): NO